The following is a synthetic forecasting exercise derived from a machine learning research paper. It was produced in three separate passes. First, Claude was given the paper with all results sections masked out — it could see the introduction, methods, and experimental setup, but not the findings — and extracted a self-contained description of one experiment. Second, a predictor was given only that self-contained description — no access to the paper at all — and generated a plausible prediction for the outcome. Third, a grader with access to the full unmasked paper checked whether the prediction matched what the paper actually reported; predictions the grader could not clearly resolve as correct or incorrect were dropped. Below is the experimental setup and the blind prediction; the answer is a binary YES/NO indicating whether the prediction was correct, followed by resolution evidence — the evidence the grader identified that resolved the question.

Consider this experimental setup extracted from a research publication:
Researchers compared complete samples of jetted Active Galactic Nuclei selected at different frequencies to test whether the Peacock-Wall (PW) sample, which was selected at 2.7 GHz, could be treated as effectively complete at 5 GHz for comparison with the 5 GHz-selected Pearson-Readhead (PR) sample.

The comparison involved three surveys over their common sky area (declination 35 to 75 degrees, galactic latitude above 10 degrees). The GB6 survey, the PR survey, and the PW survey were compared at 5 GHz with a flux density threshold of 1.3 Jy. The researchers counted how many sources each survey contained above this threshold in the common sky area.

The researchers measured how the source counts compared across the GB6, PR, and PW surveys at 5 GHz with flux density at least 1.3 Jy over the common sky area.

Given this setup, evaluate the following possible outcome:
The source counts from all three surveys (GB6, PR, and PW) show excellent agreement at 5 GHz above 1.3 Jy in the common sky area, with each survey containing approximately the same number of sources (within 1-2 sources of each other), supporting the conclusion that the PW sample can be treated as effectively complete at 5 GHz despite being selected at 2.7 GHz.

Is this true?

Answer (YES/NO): NO